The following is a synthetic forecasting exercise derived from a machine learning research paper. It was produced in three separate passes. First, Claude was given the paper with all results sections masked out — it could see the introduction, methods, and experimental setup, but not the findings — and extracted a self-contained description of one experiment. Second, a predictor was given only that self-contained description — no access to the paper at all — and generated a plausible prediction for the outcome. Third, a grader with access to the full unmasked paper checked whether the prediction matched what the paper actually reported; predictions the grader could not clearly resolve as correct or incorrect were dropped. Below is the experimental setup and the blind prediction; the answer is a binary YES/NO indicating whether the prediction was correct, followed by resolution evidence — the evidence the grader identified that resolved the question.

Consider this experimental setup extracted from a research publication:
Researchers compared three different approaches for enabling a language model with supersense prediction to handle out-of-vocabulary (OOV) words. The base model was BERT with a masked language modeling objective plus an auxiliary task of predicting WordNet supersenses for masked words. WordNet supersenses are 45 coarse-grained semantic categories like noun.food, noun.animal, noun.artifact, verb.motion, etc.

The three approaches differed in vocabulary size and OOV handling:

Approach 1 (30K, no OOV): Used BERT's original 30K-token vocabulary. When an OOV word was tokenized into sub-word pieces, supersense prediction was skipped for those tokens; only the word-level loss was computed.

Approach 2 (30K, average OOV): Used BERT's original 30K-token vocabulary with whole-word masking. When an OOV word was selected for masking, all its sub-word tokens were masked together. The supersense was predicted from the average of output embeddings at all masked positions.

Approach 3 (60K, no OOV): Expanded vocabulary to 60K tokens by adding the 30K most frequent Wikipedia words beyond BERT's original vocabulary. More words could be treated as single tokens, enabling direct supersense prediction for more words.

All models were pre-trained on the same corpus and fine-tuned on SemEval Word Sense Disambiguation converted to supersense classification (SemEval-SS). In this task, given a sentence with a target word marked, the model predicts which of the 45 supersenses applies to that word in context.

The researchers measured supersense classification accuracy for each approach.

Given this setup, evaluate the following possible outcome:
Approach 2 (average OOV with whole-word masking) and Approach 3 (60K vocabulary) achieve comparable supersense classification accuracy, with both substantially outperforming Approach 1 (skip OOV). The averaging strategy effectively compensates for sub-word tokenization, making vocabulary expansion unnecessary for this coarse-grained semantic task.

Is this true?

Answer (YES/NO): NO